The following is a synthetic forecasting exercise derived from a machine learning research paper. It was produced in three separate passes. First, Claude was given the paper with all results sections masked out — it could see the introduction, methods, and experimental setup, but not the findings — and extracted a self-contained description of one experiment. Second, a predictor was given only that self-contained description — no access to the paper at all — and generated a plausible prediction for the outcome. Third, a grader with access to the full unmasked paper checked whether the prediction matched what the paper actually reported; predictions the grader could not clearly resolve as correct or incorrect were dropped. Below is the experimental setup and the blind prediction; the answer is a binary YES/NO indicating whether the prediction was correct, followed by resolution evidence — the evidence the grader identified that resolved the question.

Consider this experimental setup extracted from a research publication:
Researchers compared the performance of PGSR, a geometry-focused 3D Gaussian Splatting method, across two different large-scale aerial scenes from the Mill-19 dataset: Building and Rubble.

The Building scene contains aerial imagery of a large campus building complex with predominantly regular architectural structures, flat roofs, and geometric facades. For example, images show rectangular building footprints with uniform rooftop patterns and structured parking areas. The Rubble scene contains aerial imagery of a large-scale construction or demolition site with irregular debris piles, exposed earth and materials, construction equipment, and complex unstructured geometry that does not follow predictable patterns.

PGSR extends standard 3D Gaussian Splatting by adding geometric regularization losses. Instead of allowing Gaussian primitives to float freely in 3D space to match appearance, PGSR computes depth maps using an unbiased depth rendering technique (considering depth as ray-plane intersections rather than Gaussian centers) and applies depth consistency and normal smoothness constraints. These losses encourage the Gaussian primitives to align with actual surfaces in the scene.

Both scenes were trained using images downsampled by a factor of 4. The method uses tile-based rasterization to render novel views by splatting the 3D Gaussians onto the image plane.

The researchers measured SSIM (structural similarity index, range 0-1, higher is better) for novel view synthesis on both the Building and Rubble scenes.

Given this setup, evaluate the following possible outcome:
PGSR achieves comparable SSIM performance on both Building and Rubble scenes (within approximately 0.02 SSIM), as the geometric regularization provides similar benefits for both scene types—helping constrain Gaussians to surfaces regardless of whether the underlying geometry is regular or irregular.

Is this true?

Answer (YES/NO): NO